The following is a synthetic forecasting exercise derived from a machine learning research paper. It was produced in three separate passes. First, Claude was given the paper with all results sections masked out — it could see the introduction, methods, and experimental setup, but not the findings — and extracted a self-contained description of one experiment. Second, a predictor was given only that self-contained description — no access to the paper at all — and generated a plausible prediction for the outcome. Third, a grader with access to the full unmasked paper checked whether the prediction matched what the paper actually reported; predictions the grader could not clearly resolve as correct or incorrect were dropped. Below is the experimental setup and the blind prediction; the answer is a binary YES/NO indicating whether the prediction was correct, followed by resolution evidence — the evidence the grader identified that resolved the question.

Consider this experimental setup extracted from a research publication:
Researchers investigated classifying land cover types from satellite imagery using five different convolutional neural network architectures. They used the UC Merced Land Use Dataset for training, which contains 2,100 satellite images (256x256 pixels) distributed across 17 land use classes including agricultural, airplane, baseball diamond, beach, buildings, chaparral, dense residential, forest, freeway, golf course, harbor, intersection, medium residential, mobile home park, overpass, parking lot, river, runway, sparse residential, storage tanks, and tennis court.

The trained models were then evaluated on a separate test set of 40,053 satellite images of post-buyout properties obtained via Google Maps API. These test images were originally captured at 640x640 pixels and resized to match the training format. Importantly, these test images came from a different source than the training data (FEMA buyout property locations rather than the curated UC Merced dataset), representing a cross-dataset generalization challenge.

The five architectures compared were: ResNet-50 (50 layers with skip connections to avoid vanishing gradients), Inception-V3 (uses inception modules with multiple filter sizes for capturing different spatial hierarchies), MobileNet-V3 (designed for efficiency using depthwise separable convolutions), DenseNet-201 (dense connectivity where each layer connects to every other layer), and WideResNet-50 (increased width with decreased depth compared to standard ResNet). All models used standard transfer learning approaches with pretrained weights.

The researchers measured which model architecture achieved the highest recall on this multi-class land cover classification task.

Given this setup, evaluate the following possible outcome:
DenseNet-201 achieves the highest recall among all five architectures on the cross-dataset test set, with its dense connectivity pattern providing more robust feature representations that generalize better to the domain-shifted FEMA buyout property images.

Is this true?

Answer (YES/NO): NO